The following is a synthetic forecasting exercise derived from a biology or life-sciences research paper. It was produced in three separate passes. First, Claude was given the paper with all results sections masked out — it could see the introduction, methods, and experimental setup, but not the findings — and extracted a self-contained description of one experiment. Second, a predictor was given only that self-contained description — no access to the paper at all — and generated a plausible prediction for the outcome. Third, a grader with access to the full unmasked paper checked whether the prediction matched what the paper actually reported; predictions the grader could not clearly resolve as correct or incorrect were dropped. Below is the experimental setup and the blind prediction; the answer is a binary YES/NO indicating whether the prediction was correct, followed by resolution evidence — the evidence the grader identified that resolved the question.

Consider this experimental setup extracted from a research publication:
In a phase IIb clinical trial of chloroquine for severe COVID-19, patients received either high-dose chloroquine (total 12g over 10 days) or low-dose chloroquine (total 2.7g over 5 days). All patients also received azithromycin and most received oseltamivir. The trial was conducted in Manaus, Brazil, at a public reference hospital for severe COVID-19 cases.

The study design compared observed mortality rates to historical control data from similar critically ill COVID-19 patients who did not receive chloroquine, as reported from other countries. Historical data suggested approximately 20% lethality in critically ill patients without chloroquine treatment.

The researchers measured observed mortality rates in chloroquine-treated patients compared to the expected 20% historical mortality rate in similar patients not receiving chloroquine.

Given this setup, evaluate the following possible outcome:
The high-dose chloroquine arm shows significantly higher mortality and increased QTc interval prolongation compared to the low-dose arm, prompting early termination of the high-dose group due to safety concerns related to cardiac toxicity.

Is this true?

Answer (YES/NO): YES